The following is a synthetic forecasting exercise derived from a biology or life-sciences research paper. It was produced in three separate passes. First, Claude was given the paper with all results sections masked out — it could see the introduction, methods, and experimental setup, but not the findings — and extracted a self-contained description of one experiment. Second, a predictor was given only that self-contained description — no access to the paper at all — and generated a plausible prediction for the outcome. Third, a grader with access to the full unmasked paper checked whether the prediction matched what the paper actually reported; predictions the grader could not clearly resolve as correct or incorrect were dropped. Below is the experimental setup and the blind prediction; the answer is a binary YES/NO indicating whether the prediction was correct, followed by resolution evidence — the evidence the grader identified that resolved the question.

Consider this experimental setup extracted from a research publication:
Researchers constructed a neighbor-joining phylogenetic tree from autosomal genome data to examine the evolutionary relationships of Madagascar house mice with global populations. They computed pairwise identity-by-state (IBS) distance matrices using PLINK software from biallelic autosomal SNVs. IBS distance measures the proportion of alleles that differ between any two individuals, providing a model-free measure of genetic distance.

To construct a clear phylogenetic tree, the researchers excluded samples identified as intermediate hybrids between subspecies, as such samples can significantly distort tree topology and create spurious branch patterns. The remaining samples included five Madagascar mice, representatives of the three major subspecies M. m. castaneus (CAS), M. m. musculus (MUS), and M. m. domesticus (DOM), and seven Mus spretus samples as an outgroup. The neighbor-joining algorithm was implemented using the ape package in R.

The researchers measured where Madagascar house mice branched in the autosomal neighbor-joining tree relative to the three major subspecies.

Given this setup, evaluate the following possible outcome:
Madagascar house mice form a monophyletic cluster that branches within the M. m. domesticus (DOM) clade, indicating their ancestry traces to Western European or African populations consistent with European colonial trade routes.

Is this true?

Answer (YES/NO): NO